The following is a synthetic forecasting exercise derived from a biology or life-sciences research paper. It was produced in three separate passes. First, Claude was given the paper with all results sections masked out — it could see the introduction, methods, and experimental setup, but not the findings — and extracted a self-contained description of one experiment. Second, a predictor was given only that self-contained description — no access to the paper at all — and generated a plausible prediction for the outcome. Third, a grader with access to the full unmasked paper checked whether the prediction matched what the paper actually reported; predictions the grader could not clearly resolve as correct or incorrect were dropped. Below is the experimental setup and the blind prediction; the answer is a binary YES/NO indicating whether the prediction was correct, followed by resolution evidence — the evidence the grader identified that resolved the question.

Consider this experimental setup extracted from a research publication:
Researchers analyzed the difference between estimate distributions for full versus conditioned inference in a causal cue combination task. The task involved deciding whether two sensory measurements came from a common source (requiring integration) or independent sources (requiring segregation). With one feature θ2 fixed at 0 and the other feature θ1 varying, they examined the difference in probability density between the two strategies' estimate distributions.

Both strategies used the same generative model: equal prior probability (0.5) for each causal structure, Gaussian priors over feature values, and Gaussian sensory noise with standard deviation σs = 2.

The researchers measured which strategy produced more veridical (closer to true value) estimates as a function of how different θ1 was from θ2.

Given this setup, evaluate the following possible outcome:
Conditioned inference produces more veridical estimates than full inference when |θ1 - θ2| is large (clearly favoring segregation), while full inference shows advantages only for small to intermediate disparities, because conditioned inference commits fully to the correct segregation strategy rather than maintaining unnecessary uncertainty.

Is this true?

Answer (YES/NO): YES